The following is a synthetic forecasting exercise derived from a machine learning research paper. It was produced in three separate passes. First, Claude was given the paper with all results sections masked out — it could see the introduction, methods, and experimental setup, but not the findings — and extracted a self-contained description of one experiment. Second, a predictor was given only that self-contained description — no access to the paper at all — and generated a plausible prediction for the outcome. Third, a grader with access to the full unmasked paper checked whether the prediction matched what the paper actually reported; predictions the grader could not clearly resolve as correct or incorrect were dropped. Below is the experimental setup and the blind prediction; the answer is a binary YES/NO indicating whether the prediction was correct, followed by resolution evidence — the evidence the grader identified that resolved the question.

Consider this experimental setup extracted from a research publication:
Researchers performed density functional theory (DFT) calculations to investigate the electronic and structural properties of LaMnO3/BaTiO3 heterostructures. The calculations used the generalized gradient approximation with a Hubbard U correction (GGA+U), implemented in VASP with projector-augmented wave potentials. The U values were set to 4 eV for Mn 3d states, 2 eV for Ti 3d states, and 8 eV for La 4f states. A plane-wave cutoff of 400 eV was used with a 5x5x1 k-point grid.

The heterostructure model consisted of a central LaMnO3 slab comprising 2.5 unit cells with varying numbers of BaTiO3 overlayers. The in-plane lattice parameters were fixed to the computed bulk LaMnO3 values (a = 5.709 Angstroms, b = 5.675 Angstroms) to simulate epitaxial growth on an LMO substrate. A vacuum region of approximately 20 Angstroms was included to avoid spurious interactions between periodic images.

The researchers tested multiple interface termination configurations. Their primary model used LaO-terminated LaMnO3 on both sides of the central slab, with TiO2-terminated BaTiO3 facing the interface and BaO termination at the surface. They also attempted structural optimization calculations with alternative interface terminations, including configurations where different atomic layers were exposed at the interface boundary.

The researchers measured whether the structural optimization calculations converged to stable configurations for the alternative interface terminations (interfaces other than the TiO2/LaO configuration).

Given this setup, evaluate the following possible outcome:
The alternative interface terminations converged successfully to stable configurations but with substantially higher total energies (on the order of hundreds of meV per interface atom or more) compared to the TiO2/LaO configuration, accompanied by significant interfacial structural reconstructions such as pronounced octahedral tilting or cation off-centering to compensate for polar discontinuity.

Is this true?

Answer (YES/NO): NO